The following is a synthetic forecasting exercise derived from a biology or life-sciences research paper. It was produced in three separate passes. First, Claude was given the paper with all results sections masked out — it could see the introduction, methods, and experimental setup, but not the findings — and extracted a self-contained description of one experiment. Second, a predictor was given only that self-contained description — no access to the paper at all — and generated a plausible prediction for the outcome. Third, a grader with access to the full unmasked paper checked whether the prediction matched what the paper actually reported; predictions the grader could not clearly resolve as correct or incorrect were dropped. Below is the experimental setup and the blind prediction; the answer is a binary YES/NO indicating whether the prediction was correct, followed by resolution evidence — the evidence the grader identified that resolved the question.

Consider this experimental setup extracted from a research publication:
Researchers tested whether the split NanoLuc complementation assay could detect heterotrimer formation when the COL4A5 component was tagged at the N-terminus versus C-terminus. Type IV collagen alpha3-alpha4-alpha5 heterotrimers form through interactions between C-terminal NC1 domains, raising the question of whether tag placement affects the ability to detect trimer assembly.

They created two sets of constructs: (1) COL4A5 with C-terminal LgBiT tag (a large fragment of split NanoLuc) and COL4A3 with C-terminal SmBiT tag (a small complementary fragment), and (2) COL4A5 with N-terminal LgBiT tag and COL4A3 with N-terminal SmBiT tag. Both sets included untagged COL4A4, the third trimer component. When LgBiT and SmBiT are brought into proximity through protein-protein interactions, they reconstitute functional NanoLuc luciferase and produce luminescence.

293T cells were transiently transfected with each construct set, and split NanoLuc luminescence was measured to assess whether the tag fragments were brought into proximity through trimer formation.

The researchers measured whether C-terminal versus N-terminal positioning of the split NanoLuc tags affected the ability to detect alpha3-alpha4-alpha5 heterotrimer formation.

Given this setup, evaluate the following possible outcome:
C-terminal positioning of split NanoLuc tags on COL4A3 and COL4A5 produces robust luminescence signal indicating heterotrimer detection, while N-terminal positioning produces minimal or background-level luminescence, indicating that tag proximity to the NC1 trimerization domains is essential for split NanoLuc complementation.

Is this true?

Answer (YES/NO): NO